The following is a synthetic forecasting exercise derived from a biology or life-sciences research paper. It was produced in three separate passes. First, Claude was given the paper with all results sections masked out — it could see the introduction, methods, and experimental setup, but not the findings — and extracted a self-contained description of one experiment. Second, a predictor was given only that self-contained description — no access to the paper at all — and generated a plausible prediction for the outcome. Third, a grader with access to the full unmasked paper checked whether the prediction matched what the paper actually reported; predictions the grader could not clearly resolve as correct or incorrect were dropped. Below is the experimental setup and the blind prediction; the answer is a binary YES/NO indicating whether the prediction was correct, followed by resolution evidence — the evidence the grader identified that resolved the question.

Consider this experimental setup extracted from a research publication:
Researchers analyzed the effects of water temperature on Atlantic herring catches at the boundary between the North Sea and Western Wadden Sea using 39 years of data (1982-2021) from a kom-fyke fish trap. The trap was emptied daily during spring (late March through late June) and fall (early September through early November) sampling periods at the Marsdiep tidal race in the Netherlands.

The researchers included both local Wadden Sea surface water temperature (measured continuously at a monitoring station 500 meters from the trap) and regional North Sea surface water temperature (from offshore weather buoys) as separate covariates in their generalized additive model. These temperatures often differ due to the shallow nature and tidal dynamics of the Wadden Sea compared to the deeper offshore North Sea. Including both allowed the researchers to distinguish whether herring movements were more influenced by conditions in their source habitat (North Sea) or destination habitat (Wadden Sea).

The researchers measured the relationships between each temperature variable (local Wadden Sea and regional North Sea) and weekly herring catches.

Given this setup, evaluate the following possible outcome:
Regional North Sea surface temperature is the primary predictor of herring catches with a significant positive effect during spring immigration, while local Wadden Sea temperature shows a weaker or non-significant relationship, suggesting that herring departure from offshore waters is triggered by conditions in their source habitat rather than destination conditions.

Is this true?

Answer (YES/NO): NO